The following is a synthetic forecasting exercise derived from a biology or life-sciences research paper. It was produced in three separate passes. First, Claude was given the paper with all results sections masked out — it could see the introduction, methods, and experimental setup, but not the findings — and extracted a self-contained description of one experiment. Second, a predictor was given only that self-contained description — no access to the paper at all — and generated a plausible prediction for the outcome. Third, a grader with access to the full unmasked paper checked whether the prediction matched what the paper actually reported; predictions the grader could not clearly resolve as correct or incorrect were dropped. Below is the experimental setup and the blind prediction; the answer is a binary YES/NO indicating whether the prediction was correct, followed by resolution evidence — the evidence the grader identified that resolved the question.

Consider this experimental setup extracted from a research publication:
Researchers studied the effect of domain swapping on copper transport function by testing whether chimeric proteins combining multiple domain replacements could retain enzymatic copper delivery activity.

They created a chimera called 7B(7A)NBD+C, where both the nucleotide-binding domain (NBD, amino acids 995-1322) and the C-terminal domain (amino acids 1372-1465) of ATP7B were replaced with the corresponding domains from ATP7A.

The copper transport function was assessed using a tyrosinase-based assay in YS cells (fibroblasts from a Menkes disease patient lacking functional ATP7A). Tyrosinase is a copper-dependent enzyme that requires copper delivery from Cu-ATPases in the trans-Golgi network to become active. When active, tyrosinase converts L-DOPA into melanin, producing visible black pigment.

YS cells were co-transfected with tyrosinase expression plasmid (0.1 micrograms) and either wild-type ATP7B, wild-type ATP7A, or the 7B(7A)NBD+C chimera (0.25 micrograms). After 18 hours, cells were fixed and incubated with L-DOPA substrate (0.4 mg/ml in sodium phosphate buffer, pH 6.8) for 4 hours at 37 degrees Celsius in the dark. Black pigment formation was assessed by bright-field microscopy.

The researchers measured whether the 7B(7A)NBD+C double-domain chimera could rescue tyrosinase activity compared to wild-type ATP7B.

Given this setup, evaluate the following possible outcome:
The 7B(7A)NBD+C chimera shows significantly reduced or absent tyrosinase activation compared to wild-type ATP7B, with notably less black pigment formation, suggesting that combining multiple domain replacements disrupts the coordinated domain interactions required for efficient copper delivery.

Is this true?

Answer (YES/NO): NO